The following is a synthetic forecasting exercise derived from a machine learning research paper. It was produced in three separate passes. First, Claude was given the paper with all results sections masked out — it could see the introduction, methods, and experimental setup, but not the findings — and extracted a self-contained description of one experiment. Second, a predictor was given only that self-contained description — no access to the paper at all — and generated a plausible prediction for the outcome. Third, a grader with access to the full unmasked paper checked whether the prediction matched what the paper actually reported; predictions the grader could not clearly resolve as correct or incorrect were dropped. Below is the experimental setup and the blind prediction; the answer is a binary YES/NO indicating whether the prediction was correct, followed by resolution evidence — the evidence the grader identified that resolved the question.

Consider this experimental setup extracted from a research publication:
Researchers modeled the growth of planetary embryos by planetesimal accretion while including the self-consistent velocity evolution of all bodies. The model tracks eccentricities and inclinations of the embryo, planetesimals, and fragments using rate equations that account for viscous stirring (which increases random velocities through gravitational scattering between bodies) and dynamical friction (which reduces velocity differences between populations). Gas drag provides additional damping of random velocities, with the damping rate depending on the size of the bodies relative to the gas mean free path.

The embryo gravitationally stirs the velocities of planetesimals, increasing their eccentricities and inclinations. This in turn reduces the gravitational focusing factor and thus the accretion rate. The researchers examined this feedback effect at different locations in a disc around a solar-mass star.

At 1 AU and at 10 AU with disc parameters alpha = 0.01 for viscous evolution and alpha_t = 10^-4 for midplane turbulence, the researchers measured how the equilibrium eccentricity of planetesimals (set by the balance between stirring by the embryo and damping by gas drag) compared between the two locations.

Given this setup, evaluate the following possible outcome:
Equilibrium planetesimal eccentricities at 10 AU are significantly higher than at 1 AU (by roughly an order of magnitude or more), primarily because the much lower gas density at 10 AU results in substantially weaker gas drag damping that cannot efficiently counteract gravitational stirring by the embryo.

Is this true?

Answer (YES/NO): NO